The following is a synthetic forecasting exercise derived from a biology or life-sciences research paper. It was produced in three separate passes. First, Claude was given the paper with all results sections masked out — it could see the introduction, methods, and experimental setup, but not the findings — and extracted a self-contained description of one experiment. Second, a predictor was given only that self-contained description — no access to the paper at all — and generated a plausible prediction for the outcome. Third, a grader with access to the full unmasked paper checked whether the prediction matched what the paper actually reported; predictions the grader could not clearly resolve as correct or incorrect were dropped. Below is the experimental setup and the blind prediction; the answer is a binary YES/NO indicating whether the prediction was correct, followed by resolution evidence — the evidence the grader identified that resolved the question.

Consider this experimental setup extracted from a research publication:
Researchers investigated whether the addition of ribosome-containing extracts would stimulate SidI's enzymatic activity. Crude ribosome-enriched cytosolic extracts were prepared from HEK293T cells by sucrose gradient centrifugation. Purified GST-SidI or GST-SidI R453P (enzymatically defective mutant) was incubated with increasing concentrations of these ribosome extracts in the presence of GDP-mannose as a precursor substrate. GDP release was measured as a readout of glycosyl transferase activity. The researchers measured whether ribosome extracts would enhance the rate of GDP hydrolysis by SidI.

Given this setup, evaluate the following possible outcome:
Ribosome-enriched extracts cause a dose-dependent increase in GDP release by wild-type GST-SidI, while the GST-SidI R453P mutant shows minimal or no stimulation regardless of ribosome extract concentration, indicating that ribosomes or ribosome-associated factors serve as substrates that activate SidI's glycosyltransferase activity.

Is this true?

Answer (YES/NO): YES